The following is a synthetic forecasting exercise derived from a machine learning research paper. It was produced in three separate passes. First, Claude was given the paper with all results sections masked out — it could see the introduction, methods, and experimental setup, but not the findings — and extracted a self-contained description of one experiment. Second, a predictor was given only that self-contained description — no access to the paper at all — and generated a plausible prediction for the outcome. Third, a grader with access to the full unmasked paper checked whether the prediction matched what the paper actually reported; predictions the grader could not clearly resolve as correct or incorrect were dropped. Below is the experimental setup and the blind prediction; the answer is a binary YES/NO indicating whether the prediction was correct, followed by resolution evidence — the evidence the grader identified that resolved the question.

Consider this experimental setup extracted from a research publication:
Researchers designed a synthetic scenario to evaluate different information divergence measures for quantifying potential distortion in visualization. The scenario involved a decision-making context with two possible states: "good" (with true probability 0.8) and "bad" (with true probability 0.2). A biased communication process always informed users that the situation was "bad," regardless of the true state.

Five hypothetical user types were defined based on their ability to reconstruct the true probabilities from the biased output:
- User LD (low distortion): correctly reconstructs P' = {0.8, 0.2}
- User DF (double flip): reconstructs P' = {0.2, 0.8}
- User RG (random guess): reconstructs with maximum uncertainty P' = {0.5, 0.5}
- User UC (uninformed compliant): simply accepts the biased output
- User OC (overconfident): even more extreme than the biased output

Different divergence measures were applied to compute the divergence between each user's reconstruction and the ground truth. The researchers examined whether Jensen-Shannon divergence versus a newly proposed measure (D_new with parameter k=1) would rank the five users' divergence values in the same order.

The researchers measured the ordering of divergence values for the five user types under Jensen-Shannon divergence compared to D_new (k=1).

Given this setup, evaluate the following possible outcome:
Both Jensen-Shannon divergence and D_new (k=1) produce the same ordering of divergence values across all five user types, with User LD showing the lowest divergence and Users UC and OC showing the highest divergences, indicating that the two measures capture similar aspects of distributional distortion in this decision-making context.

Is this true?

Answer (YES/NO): NO